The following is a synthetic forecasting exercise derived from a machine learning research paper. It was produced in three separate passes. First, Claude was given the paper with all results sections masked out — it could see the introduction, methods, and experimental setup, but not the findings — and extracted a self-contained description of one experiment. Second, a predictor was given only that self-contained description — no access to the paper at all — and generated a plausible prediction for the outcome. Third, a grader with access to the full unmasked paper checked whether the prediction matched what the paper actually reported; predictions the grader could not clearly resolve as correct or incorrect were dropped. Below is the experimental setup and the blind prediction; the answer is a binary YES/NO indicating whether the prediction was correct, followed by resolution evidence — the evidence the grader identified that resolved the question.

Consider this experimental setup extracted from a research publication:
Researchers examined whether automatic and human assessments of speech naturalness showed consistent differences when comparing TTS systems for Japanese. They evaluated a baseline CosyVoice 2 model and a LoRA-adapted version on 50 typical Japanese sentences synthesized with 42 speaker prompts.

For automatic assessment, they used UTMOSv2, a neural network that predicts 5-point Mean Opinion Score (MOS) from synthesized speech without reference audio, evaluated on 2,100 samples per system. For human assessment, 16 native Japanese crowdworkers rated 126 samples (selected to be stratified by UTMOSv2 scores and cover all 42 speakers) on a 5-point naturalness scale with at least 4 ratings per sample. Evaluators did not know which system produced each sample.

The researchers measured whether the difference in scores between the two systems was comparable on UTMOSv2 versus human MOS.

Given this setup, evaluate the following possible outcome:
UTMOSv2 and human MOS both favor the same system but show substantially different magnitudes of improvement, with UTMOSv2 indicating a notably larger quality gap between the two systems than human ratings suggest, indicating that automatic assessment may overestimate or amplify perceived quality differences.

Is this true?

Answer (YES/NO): NO